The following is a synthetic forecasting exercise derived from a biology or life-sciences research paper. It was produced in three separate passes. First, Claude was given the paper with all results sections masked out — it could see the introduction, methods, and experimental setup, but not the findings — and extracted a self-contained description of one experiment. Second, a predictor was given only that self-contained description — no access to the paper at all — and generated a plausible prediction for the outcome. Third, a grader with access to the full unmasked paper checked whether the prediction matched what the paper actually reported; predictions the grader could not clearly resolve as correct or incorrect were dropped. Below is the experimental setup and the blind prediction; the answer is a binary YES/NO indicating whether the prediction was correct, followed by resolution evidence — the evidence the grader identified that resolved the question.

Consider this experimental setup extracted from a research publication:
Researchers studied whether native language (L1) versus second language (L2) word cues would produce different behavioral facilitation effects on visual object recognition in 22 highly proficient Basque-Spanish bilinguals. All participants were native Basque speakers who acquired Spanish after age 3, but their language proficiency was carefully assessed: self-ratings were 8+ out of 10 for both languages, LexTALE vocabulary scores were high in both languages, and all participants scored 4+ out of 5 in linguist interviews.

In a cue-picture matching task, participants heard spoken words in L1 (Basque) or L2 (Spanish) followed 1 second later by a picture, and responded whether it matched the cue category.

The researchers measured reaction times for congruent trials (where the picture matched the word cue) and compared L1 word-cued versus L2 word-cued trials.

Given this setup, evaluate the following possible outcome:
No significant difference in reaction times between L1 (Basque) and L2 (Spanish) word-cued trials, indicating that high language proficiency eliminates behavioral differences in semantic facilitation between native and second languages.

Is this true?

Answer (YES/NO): YES